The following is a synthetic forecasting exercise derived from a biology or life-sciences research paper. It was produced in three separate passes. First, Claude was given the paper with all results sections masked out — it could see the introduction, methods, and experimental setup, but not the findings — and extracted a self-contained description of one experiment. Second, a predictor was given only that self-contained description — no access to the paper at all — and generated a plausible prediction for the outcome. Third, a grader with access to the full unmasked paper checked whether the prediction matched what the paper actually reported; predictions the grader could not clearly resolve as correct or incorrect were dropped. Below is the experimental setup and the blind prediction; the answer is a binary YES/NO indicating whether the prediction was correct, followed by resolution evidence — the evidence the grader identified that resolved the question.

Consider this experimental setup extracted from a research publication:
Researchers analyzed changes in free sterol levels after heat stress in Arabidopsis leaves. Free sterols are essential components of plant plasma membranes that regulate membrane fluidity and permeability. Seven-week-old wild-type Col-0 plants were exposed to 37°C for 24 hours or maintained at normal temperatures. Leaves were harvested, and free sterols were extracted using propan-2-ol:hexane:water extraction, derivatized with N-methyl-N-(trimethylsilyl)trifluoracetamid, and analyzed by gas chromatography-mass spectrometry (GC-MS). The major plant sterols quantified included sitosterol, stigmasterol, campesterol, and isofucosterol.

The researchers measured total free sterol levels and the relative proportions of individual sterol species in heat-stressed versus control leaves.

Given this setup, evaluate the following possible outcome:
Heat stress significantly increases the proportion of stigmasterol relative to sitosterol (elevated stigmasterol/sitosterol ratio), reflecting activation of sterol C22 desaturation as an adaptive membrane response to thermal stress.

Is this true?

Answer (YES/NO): NO